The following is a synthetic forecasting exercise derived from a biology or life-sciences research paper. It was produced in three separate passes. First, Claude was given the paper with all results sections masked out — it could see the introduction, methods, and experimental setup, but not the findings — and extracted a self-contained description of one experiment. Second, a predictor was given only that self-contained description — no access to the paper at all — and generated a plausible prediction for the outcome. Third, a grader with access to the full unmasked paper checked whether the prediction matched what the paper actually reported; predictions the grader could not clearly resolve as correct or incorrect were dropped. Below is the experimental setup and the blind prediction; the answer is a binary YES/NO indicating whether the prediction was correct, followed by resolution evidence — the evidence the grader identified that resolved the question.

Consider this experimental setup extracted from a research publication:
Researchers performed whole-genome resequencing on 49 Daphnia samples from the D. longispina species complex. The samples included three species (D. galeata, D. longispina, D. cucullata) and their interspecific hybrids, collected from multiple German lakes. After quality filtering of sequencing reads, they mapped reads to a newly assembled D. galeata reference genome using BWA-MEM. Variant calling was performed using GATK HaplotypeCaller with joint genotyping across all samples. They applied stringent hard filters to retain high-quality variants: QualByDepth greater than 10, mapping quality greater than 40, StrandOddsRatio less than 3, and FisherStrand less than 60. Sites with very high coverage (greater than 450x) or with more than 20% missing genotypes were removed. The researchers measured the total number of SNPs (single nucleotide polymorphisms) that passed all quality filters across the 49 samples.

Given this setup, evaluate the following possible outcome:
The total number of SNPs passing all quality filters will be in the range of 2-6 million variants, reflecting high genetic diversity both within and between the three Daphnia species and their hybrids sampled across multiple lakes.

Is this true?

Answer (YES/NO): YES